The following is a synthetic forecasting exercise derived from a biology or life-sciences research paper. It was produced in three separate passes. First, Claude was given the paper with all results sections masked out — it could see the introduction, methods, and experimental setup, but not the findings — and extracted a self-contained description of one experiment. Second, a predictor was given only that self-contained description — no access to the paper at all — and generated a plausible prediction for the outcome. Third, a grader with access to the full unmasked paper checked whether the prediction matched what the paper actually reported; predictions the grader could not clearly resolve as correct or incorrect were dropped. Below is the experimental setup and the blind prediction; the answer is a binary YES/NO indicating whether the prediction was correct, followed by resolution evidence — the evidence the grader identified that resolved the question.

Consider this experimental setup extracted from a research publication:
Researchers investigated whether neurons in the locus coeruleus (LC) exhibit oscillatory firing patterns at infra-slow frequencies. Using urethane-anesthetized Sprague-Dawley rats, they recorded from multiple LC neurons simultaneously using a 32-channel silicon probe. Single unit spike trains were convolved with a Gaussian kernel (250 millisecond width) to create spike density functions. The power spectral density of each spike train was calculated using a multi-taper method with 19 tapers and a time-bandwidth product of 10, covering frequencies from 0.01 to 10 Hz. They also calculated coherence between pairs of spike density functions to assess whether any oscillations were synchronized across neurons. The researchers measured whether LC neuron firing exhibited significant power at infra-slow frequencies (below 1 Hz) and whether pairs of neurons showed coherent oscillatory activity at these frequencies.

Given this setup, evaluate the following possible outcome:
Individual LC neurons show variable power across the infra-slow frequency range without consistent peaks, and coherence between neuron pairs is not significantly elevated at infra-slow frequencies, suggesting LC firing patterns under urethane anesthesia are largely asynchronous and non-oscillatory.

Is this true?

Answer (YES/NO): NO